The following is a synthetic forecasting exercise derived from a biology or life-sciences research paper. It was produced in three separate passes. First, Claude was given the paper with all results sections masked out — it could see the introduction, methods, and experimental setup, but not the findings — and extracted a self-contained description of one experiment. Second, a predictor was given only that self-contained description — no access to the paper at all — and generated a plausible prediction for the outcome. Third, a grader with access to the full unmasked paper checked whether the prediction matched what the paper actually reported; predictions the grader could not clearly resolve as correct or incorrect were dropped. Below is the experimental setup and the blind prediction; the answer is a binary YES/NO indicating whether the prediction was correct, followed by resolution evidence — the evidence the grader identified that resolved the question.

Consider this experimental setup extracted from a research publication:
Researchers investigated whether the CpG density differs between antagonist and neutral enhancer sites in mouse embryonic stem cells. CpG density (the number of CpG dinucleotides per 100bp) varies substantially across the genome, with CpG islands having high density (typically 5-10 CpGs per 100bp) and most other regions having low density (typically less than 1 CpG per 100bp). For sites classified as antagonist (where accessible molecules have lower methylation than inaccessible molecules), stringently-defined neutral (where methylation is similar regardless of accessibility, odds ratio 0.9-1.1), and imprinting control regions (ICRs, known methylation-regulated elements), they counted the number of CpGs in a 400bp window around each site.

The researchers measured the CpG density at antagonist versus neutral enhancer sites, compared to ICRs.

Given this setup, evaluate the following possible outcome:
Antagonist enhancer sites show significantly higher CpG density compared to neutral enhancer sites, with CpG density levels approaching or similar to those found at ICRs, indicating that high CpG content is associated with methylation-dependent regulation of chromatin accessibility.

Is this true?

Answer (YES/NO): NO